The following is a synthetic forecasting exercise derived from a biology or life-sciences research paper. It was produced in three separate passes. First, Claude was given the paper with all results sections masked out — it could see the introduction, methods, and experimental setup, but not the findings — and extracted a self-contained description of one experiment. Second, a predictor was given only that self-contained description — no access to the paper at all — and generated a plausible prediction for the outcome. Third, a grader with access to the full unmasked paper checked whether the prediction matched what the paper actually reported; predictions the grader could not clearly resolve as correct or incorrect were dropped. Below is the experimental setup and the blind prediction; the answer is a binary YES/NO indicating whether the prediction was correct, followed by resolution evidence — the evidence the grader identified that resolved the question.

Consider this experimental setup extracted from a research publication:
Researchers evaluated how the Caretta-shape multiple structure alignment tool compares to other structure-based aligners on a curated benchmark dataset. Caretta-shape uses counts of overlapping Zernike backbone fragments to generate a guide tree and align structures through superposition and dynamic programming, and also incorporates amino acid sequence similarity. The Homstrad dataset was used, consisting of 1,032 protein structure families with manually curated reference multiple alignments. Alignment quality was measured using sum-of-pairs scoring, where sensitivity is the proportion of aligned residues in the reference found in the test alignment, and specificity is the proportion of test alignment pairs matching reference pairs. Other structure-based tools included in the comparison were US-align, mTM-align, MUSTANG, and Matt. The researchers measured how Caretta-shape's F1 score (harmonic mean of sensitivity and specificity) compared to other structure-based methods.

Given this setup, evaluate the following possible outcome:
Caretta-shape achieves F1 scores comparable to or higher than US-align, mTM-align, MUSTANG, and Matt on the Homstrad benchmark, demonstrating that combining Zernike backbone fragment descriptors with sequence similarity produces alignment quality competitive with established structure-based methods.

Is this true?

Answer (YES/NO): NO